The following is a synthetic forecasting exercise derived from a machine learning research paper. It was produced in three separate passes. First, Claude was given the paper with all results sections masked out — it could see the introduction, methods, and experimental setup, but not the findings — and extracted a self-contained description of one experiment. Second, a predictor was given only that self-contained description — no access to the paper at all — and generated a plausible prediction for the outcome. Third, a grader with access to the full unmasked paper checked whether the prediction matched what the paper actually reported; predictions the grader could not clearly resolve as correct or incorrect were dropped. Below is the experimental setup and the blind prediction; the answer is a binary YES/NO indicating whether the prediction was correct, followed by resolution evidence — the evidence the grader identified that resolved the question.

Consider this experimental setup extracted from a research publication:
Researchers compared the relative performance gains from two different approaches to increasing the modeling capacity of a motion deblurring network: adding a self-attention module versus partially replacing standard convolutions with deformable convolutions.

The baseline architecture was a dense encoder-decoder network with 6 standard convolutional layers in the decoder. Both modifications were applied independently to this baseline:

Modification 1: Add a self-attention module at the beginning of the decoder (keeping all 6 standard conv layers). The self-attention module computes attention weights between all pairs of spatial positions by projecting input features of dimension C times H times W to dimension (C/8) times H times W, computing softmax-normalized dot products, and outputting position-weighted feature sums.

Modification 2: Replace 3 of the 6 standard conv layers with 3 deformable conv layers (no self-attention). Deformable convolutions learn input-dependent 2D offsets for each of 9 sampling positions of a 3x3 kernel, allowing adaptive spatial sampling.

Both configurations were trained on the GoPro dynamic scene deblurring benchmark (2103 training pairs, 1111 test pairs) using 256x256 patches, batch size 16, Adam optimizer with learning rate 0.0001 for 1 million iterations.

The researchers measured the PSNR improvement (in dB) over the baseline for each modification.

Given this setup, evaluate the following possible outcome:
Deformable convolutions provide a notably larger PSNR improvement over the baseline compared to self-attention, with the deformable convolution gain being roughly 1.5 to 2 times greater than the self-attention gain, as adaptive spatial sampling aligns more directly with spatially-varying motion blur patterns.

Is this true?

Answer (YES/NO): NO